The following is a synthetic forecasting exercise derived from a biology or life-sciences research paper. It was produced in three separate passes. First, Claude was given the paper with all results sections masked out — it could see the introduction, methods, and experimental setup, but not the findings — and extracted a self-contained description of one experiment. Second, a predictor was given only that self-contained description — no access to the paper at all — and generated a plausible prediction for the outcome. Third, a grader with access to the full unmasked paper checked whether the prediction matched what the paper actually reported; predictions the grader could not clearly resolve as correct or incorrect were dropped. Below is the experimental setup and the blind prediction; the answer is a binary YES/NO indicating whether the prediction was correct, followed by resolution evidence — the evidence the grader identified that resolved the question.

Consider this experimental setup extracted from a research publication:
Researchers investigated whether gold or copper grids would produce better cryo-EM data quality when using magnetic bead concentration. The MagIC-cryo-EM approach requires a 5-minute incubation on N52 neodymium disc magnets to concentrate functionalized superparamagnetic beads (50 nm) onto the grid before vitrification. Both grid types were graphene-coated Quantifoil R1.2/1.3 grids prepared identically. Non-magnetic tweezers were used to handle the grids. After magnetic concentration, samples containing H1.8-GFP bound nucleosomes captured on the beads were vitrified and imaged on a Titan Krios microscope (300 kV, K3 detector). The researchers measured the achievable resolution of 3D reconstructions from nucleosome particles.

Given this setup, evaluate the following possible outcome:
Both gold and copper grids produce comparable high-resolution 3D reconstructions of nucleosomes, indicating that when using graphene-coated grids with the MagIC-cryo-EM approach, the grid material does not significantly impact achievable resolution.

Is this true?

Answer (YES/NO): NO